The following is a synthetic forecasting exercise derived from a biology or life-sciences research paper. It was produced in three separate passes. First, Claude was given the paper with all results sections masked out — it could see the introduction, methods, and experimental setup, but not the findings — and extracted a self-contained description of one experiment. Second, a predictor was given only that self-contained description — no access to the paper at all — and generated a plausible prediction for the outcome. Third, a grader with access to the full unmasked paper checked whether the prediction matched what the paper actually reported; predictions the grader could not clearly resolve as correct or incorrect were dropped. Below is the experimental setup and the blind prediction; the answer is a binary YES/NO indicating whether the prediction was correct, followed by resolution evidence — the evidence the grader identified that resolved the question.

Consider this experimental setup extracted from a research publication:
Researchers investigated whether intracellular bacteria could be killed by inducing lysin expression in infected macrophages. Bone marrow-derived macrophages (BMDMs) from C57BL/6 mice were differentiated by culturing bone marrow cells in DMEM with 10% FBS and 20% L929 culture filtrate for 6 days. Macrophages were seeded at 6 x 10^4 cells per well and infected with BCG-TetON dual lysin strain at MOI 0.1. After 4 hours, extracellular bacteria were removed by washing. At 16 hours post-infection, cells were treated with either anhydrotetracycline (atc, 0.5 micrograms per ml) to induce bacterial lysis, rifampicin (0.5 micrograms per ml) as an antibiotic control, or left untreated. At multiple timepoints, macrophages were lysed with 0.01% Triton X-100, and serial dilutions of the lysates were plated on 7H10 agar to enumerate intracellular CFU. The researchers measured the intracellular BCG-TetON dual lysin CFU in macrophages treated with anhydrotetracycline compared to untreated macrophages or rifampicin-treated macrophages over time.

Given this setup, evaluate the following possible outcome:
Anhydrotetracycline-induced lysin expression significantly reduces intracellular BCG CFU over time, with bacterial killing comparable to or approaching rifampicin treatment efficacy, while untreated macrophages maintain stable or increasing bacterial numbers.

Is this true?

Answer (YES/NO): YES